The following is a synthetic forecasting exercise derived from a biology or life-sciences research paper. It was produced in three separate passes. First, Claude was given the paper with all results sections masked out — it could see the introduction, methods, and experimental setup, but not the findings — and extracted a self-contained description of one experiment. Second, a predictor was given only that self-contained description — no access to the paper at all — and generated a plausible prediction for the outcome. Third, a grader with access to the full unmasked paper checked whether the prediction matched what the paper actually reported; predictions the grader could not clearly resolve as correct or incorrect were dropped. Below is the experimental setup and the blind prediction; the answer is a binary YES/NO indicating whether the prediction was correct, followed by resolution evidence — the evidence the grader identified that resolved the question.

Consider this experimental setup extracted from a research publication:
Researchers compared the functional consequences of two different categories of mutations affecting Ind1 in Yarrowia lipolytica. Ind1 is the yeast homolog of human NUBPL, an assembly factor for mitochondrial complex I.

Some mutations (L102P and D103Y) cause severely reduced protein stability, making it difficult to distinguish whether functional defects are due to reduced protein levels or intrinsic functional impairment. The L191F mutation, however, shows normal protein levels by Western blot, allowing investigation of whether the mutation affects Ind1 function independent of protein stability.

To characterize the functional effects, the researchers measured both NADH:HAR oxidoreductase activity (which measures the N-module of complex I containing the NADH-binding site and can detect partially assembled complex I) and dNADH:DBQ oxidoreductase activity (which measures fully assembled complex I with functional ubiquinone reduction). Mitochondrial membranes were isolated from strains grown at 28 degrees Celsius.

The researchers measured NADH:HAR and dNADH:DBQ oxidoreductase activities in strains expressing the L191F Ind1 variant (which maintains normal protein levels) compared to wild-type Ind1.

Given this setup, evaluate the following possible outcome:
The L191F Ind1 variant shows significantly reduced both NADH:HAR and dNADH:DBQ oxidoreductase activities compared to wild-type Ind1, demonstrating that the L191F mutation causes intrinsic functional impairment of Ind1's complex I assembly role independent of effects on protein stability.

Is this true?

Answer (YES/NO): YES